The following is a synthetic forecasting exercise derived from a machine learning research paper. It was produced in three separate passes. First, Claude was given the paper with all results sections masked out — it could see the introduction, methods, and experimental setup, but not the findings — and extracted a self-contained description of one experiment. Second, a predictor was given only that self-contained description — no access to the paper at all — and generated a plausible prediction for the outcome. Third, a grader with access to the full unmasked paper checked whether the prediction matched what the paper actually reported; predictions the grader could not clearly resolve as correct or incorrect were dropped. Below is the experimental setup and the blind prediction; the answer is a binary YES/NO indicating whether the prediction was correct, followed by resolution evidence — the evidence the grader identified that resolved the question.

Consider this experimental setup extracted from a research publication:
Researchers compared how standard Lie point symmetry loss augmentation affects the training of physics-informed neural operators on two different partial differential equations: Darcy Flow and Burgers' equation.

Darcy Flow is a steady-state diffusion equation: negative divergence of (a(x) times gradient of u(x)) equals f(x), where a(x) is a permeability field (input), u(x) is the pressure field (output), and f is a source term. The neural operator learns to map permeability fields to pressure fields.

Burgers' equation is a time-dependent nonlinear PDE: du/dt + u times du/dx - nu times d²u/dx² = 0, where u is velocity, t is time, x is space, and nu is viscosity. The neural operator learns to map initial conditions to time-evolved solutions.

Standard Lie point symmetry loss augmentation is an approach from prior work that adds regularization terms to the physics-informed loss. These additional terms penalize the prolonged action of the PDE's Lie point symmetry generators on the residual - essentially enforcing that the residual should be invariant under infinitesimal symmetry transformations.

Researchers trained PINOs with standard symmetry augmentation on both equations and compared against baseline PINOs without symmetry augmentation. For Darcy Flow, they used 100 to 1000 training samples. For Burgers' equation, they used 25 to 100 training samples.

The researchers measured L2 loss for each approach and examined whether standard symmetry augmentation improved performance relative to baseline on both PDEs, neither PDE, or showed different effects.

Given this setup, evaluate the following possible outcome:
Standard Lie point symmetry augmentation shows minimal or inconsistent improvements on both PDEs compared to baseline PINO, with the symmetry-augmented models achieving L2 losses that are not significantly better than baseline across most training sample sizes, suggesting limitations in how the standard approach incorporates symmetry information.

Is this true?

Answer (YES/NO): NO